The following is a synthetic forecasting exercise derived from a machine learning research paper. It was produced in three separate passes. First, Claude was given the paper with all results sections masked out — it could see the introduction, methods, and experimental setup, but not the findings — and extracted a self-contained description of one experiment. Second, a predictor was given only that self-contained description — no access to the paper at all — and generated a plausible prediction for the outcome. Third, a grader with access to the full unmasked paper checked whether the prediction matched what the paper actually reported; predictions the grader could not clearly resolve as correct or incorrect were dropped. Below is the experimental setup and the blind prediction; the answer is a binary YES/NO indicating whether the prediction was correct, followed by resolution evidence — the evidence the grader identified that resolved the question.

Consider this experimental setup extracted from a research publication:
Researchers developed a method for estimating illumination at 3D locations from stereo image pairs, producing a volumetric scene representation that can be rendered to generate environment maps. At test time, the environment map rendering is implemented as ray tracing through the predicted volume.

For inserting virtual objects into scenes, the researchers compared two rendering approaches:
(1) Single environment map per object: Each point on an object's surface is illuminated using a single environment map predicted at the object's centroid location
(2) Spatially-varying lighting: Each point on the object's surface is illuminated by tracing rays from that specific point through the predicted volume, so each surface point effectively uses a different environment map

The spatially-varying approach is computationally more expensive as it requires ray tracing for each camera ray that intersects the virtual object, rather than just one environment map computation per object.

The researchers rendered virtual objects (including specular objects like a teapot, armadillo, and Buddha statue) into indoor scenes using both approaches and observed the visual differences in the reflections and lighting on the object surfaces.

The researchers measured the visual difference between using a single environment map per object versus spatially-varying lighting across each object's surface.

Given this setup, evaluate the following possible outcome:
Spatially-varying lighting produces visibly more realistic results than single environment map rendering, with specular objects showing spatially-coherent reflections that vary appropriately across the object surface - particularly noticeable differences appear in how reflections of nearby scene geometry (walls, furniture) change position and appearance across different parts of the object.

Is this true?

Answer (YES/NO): YES